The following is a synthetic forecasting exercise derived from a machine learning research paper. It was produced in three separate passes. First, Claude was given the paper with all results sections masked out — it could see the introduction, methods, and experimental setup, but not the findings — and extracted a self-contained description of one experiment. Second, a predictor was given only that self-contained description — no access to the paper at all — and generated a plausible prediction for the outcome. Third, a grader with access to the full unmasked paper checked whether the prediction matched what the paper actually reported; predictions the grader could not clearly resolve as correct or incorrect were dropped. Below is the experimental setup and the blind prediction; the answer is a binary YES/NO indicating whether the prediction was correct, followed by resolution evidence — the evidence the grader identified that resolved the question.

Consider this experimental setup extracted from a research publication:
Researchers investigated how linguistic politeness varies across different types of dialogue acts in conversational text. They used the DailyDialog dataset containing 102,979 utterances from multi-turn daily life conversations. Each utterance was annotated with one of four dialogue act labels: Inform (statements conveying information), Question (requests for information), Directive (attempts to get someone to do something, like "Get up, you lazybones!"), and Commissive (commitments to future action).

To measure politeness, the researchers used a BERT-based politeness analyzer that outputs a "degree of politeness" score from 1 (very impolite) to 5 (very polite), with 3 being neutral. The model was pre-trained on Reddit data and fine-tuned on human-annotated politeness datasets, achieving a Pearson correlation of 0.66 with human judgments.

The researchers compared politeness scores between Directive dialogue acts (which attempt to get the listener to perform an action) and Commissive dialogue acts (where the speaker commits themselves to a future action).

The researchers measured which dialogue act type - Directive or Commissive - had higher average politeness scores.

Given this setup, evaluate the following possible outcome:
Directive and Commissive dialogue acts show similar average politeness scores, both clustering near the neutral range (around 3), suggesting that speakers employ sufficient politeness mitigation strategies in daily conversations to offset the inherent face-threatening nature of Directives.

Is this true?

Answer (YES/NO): NO